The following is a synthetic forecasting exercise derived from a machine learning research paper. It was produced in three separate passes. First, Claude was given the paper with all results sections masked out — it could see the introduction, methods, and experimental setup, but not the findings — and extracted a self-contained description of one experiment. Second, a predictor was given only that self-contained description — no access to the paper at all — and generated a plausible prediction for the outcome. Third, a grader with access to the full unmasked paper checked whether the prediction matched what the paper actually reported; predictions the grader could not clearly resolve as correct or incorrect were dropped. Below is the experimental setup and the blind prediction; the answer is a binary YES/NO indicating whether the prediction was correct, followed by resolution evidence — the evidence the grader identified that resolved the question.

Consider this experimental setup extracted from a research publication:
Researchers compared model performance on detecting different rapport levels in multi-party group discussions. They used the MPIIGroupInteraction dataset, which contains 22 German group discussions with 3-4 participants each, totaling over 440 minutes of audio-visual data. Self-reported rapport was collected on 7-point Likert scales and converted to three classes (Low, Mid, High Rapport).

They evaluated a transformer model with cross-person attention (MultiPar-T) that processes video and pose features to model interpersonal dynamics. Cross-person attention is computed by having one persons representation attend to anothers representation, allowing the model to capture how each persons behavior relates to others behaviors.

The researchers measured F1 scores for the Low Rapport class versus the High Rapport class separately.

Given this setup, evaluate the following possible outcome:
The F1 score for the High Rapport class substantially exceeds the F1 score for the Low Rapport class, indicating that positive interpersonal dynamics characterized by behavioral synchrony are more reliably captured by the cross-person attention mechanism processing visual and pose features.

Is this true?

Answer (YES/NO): NO